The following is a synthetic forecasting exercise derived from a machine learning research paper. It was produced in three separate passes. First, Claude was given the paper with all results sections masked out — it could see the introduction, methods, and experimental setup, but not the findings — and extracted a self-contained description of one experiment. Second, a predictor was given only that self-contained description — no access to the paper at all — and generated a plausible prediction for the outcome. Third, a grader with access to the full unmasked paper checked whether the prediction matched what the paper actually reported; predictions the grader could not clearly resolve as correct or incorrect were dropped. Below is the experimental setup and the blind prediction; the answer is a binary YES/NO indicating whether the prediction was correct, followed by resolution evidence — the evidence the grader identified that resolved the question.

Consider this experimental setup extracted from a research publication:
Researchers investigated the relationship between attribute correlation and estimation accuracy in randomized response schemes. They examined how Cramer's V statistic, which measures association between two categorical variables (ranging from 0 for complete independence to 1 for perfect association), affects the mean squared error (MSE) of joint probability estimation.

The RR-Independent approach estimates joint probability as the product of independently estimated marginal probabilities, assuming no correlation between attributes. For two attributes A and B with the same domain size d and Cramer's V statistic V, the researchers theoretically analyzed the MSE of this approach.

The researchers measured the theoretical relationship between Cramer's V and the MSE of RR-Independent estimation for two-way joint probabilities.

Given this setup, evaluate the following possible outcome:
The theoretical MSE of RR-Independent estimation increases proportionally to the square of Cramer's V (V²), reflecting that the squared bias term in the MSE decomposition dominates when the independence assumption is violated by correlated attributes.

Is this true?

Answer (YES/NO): YES